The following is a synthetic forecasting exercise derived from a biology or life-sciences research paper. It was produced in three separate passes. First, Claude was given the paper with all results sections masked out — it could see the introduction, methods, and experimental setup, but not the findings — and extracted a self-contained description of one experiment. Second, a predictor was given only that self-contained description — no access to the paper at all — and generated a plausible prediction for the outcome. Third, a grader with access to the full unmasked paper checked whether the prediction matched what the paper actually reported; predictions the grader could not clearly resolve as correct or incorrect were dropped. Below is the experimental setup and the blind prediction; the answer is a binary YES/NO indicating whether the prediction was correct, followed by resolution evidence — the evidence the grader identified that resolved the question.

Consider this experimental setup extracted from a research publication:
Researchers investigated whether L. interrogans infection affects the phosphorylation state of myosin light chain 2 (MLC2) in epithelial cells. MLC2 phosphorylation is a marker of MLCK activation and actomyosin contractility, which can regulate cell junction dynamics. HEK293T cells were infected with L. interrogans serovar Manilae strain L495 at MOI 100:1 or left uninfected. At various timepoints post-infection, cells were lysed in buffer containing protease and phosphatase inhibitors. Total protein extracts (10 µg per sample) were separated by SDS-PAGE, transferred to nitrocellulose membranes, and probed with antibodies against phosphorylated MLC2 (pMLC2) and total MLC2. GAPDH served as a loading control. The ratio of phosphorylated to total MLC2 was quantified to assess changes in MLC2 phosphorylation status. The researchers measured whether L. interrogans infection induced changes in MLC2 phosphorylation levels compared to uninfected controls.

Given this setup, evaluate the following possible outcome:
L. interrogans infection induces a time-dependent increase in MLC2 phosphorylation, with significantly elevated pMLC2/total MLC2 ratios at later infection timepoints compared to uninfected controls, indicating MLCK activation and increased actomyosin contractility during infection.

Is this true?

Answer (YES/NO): NO